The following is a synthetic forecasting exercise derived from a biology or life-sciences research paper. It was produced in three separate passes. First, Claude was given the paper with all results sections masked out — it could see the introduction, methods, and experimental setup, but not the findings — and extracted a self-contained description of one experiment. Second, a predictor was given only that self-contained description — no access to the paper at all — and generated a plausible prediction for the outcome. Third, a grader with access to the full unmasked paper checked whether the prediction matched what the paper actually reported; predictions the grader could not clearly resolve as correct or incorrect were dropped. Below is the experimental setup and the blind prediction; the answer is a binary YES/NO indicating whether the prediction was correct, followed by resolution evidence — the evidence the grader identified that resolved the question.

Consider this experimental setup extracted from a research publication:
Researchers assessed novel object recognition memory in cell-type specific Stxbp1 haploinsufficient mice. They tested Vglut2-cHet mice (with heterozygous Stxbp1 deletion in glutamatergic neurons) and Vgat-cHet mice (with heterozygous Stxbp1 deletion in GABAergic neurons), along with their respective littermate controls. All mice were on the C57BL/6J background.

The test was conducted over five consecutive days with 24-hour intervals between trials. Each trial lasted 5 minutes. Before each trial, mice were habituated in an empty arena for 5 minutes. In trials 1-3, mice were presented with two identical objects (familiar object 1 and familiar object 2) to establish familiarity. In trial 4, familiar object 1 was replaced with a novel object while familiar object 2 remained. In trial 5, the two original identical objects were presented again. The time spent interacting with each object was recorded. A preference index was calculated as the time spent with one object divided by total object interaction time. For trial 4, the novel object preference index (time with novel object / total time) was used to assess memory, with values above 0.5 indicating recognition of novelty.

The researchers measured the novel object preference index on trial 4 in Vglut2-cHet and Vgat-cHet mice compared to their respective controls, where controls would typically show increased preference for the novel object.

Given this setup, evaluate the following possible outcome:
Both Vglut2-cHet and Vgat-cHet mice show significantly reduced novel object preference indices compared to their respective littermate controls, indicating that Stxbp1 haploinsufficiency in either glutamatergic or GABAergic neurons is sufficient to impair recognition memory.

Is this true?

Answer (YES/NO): NO